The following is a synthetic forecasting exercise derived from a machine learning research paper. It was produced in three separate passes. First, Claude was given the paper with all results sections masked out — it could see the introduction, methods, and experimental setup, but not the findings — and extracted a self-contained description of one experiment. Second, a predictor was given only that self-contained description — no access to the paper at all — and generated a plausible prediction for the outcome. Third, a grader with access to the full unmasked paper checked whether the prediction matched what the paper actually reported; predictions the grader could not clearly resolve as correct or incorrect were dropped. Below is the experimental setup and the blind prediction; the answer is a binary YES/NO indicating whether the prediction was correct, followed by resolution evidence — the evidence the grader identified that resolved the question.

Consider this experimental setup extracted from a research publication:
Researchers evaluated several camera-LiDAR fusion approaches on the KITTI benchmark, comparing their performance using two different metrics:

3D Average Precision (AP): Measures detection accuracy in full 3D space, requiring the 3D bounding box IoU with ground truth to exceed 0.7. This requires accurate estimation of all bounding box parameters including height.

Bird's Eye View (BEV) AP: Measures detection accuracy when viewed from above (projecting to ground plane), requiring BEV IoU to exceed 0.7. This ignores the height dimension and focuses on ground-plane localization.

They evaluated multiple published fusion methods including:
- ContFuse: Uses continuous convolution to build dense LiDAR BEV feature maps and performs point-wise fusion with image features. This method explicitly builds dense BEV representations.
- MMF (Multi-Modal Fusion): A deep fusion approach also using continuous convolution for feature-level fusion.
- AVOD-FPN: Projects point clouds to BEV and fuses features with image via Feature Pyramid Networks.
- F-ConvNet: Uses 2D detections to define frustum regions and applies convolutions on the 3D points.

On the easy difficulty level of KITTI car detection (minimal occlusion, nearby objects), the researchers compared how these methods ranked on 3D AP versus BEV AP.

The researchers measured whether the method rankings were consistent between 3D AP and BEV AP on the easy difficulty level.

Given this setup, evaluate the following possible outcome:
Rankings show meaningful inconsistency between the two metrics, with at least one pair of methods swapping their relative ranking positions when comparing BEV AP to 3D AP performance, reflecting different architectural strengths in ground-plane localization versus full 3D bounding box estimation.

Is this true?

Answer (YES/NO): YES